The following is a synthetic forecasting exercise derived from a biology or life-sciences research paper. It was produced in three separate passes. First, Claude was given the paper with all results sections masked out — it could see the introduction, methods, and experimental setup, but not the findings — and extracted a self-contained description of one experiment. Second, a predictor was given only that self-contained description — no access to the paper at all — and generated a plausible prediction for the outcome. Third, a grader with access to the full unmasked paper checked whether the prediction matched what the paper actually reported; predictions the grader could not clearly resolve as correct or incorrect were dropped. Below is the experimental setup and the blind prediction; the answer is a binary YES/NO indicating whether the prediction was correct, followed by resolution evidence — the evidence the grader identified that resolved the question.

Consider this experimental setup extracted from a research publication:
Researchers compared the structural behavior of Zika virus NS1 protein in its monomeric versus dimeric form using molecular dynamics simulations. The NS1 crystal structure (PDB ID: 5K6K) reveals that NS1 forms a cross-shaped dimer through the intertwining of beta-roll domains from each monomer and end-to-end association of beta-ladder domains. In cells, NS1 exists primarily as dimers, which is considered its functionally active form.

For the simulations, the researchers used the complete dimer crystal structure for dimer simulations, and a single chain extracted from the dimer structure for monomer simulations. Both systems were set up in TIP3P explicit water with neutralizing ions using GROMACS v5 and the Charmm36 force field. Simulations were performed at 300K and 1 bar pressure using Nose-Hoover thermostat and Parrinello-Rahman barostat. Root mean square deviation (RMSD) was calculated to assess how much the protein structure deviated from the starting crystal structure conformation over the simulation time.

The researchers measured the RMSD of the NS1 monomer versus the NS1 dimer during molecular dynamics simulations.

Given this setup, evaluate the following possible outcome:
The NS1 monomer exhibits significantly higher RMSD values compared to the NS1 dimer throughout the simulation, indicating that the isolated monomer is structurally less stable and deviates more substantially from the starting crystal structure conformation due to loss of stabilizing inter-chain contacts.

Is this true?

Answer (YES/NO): YES